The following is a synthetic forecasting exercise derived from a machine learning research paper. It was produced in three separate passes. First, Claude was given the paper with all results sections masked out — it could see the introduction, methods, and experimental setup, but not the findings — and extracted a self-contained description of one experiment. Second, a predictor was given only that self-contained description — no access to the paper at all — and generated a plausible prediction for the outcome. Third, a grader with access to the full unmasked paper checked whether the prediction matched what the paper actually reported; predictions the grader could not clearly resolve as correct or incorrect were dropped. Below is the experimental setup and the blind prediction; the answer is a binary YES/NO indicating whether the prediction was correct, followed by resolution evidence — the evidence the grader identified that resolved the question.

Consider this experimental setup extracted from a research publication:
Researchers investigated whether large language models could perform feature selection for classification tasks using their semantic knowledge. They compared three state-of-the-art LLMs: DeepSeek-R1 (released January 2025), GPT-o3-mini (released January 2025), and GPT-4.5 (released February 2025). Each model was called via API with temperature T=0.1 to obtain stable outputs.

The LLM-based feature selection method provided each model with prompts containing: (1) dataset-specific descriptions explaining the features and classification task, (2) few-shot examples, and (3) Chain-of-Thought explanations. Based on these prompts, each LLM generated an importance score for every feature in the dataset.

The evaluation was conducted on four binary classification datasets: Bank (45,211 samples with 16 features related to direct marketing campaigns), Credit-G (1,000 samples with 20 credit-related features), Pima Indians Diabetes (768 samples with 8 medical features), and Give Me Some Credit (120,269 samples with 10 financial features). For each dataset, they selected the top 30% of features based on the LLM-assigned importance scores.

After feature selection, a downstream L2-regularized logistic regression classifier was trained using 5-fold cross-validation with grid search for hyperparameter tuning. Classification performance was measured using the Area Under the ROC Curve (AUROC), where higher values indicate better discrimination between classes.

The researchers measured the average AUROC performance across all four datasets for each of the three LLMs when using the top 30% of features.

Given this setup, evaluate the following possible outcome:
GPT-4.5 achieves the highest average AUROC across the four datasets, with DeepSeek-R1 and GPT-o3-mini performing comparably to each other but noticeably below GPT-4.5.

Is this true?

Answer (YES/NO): NO